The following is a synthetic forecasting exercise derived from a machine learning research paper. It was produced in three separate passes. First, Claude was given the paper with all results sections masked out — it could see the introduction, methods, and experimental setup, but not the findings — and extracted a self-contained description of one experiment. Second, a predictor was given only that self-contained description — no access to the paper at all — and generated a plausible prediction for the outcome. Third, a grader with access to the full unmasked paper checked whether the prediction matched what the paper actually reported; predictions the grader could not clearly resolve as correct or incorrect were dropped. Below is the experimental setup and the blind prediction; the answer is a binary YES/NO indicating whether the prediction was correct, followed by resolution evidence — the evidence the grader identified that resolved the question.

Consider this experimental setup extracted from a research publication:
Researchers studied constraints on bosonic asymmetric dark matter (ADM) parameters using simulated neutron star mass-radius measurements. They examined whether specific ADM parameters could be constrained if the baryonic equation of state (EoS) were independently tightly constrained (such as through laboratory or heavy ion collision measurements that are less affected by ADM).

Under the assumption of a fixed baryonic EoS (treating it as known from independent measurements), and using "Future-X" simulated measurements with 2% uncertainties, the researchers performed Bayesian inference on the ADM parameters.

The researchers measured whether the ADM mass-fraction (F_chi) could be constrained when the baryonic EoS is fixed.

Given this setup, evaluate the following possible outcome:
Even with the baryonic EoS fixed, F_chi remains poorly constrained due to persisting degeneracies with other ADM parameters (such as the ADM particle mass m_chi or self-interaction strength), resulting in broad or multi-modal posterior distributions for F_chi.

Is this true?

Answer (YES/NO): NO